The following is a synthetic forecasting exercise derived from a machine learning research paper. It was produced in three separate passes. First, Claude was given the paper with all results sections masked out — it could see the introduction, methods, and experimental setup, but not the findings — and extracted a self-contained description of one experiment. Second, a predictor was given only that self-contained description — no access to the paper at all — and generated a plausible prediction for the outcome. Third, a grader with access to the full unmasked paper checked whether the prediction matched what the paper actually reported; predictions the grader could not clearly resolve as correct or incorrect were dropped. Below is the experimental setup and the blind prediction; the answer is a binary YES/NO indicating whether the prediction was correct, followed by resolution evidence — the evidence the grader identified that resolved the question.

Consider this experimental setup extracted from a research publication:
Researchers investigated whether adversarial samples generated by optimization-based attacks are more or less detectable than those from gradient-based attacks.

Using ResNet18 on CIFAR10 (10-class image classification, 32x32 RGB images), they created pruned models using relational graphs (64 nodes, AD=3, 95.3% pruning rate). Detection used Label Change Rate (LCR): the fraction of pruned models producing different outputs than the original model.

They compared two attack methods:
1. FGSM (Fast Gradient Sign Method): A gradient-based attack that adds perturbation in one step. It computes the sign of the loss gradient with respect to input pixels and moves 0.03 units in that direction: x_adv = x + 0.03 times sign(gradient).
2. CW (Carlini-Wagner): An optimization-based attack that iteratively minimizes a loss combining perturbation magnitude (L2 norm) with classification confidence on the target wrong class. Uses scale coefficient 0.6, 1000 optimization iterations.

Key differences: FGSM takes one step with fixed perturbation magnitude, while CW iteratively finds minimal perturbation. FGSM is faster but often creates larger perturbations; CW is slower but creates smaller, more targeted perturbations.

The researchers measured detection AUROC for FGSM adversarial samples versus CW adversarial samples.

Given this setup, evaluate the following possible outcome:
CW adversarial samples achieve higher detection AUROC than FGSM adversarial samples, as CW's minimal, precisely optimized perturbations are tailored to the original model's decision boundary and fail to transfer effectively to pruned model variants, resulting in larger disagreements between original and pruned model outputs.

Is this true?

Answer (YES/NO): NO